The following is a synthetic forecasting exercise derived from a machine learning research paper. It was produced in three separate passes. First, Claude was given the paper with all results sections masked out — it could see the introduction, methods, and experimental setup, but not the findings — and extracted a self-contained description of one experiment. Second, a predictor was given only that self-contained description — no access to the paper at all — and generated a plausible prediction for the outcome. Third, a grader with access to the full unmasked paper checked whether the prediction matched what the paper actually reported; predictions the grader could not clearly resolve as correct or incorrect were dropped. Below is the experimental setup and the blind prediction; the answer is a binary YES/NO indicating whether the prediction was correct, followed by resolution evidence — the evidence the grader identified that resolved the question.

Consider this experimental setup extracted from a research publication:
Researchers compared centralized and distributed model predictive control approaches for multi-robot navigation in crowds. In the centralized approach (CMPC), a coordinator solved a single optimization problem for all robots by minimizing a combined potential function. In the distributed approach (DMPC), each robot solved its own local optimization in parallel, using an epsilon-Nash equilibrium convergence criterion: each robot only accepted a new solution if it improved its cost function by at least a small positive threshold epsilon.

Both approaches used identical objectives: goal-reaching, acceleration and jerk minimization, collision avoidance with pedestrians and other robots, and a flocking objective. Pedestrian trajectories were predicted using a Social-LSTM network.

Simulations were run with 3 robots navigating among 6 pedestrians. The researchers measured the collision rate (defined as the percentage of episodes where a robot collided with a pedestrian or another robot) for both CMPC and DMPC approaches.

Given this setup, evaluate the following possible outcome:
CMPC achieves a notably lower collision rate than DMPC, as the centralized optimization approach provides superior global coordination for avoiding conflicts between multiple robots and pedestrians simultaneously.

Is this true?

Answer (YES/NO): NO